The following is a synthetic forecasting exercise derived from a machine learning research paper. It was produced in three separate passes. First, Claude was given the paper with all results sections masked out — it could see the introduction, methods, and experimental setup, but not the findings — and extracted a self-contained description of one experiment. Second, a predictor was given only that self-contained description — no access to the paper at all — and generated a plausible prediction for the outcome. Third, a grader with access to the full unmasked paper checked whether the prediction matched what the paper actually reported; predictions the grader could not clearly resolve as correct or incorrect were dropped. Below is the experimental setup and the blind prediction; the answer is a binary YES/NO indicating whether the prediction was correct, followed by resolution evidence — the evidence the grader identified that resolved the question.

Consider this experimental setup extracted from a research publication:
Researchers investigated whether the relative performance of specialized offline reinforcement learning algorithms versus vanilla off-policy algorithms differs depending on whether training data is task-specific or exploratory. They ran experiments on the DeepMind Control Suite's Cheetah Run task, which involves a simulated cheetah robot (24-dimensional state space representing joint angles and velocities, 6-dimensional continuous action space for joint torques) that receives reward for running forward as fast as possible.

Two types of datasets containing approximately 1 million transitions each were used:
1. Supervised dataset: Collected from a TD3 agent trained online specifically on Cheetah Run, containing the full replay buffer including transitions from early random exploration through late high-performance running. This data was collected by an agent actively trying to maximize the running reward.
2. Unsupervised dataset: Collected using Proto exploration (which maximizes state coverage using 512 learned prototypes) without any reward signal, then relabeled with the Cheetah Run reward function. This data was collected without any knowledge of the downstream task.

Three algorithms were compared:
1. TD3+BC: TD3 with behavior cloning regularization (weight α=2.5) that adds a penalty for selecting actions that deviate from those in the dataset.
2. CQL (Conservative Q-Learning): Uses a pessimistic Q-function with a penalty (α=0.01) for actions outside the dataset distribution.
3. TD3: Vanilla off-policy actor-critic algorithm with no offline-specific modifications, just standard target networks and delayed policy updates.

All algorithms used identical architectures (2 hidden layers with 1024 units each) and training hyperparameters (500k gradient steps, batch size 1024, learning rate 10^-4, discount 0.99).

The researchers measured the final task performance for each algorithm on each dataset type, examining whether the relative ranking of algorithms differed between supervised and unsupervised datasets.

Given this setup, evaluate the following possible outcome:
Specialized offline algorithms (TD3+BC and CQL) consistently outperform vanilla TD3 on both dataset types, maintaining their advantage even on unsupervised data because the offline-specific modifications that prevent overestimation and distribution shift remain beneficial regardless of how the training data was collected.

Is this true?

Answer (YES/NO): NO